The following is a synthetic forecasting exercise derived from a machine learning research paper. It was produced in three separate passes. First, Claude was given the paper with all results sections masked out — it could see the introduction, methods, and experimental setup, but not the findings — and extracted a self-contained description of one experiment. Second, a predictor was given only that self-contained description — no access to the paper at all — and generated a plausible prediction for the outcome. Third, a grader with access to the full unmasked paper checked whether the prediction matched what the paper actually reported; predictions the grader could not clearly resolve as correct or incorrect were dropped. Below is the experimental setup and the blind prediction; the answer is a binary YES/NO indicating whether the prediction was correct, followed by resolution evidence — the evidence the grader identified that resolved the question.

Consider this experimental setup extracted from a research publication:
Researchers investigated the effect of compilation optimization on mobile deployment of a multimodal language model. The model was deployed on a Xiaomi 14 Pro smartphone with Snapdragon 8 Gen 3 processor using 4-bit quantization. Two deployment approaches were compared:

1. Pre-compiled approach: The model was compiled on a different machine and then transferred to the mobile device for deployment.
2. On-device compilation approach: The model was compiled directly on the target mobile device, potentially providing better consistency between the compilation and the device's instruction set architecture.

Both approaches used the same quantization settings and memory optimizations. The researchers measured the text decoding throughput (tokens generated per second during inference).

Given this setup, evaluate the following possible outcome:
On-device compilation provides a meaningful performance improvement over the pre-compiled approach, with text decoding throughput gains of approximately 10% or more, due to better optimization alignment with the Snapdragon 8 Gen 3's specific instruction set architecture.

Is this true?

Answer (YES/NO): YES